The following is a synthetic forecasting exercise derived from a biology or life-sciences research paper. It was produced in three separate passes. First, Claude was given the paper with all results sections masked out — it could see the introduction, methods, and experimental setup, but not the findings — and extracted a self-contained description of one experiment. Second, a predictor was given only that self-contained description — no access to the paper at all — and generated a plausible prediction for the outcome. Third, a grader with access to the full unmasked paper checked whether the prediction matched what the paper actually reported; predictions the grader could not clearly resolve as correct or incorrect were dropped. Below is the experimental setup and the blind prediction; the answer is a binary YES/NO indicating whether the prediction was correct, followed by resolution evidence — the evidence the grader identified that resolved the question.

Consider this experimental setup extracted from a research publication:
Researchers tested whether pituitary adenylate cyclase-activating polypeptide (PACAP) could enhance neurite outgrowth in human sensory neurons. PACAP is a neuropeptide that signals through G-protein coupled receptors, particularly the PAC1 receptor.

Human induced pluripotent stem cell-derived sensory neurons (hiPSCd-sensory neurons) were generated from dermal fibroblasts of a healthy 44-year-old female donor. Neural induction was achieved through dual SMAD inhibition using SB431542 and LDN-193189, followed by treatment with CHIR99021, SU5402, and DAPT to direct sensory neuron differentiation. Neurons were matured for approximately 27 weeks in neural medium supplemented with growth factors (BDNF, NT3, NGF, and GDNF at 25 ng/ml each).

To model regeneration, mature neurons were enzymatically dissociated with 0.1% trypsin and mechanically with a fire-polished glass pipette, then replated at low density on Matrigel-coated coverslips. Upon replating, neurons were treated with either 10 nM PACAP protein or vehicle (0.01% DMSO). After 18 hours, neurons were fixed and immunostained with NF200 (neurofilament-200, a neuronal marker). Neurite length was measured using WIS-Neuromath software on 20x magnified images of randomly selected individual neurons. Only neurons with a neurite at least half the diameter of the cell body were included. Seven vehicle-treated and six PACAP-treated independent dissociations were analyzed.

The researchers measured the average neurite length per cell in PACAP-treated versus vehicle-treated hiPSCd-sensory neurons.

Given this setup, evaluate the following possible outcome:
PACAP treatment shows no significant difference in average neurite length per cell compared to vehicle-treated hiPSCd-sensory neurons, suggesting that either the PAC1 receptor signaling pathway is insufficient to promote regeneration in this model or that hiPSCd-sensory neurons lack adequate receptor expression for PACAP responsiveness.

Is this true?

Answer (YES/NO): NO